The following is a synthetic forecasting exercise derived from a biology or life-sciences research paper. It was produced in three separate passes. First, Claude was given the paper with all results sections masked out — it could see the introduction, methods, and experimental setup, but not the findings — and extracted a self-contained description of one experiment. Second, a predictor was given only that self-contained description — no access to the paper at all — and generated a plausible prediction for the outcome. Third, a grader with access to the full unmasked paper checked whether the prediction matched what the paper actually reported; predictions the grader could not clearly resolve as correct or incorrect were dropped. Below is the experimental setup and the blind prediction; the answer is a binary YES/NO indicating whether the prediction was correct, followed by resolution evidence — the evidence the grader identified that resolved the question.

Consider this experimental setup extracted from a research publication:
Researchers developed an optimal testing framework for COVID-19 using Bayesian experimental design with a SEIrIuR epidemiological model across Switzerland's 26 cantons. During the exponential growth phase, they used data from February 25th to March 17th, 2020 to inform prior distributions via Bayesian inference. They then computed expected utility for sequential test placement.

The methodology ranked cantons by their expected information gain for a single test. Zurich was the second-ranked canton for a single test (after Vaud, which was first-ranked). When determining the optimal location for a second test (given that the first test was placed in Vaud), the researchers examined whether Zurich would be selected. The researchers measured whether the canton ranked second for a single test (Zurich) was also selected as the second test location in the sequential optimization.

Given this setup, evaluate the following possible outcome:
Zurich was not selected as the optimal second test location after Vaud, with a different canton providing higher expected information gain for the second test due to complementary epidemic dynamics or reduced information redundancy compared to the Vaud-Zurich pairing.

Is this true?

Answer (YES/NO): NO